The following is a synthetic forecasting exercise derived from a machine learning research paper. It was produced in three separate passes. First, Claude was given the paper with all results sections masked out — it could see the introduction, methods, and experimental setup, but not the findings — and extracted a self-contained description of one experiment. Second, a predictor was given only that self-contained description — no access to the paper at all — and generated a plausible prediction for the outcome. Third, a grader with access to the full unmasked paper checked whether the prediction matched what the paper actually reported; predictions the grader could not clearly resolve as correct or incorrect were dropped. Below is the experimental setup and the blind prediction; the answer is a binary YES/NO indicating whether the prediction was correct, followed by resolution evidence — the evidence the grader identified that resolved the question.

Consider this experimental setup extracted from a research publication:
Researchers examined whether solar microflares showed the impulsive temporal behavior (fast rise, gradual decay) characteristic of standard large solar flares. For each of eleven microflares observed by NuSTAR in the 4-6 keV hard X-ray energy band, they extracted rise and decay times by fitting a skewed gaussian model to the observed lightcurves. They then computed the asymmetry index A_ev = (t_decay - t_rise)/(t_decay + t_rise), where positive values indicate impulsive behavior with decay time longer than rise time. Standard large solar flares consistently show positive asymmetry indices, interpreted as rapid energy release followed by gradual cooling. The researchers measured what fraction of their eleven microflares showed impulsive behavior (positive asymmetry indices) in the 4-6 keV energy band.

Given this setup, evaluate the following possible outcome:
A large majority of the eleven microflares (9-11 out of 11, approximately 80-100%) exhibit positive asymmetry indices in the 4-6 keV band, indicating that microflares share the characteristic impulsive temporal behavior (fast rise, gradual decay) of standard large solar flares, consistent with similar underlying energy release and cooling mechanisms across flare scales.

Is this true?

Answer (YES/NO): YES